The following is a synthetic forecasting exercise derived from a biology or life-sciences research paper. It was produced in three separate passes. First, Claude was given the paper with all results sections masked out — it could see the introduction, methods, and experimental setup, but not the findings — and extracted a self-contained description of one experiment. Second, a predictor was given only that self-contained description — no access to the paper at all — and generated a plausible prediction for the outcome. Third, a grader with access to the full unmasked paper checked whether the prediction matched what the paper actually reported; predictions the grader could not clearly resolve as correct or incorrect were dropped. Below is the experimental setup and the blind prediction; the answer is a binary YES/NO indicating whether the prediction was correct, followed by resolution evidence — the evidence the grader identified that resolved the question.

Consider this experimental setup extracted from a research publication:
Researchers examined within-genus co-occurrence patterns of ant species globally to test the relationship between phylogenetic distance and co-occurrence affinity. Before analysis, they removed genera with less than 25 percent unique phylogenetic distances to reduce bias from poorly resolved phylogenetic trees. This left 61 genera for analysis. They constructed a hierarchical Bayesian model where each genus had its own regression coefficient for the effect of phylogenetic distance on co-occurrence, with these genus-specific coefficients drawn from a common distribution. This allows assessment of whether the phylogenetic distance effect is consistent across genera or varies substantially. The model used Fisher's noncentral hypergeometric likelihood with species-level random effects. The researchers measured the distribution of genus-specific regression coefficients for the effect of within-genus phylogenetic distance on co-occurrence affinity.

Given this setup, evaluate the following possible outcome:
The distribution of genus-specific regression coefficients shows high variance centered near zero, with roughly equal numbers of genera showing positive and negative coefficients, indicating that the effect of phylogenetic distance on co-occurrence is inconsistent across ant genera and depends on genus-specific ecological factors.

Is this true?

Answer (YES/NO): NO